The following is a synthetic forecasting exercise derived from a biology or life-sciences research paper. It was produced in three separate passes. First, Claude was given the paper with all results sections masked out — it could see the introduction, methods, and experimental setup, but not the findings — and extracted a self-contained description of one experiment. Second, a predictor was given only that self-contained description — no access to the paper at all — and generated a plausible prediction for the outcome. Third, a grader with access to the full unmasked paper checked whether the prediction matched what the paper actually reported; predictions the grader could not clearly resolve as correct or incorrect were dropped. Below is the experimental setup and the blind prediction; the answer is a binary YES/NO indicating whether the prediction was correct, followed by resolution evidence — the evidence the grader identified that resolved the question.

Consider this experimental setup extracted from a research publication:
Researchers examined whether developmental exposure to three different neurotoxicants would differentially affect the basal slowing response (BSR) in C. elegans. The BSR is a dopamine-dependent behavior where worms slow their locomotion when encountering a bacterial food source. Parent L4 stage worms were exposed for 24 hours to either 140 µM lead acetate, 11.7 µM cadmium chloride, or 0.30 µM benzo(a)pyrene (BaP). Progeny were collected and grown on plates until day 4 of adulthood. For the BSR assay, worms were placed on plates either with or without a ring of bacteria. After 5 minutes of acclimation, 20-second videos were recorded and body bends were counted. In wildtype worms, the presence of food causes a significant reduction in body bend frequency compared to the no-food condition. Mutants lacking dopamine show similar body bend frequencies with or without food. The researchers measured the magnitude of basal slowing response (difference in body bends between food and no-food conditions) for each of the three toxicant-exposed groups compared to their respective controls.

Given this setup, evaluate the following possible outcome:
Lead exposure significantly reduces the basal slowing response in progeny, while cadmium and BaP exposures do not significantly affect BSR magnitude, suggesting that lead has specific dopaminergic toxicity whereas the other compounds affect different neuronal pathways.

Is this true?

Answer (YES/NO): NO